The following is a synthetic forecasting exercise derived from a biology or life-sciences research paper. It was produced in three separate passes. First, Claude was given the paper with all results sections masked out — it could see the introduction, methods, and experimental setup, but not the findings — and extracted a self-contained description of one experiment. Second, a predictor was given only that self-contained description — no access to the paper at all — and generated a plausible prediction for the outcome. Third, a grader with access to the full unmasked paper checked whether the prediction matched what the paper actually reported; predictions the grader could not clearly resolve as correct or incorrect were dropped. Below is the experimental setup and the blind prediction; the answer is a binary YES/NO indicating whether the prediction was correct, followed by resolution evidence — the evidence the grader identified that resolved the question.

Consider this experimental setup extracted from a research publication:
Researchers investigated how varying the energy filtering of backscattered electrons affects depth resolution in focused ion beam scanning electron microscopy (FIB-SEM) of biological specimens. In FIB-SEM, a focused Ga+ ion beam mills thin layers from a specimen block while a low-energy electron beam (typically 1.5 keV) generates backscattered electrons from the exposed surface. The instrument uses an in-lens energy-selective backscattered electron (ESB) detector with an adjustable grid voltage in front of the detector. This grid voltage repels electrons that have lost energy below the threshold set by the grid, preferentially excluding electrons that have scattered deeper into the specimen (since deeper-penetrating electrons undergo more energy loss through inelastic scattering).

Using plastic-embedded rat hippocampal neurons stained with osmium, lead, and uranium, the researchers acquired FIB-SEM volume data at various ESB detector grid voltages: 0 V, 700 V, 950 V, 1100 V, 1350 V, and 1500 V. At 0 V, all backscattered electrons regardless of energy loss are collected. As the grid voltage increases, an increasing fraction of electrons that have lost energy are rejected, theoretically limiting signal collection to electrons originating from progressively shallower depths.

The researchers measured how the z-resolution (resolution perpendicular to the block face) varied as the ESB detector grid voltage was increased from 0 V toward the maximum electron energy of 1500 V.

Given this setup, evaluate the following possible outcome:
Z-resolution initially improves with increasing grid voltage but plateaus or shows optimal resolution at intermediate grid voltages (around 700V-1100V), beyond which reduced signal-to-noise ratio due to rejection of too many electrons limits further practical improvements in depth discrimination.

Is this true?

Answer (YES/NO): NO